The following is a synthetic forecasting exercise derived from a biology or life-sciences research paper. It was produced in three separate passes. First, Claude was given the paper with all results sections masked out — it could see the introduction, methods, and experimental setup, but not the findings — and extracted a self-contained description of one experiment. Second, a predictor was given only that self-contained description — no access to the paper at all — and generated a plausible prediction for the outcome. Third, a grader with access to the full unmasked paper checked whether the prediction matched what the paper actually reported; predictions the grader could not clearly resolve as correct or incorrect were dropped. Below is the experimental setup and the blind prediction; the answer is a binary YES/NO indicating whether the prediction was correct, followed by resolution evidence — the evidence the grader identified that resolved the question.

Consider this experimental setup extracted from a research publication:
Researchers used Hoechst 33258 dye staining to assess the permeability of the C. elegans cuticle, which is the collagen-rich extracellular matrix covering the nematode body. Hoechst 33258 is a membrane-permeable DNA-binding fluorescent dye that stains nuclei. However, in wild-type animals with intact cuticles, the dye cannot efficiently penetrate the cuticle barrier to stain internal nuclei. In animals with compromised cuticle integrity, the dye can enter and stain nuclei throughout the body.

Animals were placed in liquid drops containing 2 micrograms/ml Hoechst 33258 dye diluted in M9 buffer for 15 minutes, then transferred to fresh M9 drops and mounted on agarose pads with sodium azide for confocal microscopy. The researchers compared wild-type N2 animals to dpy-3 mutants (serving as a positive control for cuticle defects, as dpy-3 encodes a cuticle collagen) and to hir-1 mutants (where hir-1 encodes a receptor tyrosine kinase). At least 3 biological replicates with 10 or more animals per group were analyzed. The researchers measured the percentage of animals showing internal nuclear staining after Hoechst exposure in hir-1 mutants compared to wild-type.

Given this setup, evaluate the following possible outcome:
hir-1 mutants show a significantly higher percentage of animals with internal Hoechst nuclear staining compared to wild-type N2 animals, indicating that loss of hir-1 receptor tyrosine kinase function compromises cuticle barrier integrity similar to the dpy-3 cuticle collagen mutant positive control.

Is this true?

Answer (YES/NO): YES